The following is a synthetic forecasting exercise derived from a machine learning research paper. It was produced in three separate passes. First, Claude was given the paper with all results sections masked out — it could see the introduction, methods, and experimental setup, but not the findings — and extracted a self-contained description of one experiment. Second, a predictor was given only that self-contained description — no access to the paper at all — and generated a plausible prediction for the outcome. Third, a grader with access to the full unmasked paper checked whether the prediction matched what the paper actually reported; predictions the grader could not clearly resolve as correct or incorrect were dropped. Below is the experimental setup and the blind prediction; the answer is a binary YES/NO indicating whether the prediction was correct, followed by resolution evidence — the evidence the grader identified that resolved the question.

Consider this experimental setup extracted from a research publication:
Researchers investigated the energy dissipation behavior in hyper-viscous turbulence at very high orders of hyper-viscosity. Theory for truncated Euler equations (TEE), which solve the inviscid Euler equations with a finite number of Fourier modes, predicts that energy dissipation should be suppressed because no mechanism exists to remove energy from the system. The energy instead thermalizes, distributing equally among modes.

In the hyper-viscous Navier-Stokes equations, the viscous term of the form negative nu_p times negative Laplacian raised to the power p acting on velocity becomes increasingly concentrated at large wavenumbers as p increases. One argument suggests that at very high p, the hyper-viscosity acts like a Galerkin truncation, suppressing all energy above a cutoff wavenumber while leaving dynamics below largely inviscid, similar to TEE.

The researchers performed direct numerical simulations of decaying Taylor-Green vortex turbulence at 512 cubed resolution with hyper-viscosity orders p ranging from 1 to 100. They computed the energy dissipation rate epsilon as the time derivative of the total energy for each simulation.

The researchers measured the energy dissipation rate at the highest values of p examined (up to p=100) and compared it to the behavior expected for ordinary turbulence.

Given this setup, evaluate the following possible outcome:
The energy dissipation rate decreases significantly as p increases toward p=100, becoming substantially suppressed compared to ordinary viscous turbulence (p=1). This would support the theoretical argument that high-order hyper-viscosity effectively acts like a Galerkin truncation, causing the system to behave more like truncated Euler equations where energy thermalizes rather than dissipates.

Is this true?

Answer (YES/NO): NO